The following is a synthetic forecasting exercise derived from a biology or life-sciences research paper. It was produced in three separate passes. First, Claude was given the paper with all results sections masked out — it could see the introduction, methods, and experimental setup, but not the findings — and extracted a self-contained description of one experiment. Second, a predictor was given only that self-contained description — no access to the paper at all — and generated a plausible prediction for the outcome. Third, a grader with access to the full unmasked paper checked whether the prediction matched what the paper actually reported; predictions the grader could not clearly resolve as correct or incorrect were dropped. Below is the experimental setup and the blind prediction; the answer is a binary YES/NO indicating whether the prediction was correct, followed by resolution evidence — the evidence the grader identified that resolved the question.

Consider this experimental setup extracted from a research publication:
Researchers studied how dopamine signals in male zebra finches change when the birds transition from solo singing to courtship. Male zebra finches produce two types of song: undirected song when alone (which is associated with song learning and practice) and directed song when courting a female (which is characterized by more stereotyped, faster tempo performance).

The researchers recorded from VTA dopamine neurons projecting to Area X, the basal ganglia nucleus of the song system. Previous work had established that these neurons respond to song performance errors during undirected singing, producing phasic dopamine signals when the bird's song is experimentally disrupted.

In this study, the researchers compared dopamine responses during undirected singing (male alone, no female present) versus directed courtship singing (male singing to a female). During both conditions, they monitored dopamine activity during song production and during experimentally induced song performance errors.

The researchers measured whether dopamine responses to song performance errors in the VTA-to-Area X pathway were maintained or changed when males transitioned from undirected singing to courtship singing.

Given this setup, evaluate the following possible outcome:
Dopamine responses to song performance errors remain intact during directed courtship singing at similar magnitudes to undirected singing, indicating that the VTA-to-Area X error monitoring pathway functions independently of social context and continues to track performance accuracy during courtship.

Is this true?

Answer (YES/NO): NO